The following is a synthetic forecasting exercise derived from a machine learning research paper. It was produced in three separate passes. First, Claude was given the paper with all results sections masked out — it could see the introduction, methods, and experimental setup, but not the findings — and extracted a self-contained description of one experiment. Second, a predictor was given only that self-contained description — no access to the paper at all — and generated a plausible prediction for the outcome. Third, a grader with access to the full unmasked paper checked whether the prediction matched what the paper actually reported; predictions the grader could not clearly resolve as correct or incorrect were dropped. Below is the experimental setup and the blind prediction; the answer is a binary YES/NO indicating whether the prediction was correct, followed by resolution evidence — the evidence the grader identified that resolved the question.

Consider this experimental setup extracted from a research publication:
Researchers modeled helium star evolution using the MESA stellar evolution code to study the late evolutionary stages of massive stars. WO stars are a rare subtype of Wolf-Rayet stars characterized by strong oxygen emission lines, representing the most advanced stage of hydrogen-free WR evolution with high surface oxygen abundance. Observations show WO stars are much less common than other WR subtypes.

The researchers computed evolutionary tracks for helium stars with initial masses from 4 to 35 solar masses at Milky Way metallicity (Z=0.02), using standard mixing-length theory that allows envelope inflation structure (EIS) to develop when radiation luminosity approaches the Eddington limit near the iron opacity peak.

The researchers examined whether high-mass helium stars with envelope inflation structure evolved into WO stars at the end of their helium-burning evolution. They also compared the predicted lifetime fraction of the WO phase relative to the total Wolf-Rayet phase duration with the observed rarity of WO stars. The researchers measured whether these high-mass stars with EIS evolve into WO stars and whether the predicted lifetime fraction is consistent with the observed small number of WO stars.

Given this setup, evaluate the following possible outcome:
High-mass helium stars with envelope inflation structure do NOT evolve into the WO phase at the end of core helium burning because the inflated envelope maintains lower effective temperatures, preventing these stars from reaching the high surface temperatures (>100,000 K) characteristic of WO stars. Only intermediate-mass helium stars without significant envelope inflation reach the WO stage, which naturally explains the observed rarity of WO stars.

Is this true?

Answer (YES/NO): NO